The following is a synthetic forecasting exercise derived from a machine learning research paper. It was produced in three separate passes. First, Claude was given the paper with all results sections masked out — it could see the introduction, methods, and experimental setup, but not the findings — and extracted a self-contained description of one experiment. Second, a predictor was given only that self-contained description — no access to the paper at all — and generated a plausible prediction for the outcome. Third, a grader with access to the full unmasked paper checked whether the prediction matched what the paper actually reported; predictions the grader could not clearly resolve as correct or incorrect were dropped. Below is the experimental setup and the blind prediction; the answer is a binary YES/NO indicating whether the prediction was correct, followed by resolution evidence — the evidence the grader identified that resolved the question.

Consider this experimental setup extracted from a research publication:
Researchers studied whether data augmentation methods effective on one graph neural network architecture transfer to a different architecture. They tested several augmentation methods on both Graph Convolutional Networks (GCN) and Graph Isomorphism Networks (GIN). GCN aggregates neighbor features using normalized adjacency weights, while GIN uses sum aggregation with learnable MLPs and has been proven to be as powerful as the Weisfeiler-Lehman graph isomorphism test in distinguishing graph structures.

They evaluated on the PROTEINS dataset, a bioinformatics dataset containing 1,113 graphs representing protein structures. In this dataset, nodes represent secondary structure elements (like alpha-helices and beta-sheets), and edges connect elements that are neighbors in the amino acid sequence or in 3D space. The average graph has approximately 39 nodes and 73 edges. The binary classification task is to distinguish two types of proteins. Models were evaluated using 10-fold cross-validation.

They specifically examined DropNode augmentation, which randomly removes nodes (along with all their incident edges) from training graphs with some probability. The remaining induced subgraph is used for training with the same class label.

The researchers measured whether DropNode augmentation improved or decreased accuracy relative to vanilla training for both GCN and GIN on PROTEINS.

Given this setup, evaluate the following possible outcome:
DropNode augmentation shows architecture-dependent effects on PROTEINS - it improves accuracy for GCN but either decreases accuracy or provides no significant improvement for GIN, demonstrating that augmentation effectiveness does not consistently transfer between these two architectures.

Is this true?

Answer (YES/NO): NO